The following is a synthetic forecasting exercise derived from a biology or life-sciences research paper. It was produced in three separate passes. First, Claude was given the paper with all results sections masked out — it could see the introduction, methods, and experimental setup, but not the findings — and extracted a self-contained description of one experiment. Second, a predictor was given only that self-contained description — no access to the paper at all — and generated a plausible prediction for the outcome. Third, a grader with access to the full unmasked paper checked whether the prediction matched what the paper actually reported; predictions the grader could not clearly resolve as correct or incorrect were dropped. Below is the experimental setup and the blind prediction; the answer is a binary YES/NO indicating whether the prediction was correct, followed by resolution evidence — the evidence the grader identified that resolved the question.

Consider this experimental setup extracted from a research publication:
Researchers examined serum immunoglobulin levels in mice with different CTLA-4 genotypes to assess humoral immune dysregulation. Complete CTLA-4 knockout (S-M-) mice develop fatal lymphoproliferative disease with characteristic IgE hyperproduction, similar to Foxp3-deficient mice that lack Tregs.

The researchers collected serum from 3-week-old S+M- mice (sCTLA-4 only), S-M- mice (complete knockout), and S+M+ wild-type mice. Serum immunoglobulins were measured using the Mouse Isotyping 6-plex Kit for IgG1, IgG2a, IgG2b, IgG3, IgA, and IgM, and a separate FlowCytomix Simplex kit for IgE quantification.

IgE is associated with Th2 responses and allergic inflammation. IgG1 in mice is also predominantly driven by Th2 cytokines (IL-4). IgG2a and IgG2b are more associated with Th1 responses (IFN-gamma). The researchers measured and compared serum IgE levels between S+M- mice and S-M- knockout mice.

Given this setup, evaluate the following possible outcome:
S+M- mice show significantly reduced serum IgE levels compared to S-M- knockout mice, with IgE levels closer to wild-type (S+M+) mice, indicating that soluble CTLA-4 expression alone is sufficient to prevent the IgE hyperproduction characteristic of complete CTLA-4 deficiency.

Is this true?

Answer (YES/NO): NO